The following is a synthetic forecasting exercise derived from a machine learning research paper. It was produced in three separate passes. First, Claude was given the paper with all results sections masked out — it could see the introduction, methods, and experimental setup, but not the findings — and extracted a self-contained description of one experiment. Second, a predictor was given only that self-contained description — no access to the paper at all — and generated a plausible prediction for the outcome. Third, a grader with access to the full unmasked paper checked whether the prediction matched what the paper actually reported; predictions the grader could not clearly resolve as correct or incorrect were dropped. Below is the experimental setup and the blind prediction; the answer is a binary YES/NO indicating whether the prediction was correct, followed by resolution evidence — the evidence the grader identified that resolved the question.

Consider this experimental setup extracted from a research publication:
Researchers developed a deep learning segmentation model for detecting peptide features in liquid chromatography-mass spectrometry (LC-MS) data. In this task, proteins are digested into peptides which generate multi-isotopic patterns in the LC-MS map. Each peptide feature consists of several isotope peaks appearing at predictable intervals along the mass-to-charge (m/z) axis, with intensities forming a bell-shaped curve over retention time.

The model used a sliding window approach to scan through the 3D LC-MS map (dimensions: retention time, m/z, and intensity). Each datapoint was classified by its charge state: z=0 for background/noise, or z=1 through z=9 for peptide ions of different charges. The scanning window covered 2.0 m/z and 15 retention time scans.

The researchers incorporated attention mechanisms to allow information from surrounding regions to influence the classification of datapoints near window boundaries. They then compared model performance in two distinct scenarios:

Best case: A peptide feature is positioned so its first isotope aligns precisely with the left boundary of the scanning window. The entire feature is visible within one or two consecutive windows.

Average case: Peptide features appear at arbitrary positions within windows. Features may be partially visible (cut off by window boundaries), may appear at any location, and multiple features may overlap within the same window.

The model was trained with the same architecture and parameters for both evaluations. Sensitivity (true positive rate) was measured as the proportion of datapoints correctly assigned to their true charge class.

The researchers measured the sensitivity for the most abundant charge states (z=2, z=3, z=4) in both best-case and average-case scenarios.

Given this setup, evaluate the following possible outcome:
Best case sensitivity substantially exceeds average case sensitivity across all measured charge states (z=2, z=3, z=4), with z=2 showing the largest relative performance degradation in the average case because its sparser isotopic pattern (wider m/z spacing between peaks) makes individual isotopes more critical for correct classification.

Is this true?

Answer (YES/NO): NO